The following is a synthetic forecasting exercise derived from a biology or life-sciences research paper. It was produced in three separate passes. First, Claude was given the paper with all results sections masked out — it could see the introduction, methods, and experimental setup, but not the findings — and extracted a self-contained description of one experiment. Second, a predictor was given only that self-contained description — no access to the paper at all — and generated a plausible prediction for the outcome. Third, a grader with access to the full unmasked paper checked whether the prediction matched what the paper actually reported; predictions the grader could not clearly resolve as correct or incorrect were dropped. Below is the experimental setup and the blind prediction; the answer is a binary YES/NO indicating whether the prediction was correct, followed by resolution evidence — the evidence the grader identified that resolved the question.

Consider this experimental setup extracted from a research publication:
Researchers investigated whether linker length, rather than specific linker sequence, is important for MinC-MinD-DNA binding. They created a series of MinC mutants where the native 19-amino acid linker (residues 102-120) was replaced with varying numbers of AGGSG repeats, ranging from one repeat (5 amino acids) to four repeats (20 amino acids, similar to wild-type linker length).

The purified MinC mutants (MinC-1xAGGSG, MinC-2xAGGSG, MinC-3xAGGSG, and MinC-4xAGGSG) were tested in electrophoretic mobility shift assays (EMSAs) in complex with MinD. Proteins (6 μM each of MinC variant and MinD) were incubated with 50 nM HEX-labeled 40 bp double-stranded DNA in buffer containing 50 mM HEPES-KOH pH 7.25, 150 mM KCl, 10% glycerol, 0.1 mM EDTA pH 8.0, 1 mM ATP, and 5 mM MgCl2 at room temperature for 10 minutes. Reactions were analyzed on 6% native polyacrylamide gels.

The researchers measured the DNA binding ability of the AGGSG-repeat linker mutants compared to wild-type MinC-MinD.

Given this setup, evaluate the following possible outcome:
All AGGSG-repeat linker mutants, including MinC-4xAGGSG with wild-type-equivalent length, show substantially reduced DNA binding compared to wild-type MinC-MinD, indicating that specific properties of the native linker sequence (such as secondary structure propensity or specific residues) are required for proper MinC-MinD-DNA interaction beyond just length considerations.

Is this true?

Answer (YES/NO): YES